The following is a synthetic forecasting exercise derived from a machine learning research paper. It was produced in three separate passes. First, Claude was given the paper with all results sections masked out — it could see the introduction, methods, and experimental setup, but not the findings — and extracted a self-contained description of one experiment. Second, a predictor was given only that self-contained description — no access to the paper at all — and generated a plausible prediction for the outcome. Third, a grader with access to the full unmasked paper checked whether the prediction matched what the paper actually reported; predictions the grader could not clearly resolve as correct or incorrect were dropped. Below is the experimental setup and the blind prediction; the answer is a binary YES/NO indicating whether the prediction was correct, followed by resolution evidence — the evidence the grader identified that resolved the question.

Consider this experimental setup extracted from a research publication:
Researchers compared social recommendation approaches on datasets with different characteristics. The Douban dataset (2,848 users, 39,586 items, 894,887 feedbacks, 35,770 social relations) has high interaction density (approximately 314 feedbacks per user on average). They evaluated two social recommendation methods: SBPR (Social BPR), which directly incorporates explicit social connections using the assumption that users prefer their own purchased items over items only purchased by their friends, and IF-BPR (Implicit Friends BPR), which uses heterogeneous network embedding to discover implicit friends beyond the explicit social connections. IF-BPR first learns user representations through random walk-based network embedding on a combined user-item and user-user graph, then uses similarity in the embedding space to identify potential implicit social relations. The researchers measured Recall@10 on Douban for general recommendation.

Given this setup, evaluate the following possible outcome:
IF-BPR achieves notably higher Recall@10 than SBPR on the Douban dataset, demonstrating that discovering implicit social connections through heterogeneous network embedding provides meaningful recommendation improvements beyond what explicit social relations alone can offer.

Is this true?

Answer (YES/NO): NO